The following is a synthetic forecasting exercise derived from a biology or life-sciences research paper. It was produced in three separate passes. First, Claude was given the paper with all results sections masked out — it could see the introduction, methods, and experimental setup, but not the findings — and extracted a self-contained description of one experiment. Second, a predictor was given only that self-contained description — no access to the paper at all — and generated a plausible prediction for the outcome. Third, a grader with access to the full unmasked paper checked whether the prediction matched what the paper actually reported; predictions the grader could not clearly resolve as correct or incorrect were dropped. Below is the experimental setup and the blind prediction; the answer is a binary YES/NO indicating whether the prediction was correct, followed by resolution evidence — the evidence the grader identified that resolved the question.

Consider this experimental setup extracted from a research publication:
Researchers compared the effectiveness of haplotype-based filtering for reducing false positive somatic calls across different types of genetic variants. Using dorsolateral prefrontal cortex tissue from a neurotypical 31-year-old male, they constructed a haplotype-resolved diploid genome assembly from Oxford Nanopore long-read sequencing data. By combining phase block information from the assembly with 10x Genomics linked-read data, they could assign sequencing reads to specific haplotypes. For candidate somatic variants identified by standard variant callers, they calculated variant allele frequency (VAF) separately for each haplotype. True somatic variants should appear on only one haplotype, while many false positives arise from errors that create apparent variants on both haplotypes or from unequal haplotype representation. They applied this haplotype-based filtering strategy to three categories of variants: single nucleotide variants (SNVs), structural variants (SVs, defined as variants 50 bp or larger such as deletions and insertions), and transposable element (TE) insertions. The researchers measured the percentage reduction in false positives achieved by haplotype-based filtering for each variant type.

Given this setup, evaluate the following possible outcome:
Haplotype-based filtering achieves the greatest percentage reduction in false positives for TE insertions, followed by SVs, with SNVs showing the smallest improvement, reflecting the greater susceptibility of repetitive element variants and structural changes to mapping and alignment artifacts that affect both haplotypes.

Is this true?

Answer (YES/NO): NO